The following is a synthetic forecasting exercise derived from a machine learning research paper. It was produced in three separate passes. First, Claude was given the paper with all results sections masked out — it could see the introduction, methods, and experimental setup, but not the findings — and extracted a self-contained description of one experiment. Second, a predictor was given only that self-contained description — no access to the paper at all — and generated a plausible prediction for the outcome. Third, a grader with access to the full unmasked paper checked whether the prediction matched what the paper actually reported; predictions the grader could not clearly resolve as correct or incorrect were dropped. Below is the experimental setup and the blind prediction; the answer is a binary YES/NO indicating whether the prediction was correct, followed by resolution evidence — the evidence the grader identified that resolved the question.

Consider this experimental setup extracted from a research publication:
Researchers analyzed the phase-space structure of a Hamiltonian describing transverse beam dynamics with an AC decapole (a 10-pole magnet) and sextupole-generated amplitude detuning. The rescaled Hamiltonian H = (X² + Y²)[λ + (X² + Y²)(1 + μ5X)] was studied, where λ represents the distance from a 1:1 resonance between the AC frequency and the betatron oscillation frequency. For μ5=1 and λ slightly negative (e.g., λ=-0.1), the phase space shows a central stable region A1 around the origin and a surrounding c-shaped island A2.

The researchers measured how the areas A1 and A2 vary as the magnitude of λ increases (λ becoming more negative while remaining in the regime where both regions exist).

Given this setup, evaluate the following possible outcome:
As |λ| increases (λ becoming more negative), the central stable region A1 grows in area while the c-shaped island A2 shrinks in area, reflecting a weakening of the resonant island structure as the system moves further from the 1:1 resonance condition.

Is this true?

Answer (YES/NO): NO